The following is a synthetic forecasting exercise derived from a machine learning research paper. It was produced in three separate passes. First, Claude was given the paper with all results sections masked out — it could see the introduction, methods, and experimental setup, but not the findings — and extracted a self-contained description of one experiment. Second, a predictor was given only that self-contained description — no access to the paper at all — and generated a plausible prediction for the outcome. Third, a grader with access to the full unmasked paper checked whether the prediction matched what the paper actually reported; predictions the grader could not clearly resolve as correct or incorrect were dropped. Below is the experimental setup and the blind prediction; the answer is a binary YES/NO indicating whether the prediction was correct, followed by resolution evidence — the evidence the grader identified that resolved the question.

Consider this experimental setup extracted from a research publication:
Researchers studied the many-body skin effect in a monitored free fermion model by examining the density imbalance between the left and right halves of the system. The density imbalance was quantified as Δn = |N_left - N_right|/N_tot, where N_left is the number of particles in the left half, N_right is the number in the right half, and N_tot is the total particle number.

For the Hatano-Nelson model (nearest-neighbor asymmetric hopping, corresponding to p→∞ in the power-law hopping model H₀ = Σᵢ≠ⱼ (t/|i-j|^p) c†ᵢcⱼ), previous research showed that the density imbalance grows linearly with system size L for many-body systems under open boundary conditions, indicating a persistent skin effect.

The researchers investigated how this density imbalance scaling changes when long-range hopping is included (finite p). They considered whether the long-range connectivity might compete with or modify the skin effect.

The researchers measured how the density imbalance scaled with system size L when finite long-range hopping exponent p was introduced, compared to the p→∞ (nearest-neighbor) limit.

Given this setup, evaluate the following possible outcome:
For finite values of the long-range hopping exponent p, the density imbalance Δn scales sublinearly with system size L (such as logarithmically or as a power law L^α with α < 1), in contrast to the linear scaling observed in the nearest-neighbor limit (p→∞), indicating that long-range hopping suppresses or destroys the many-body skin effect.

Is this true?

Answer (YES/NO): NO